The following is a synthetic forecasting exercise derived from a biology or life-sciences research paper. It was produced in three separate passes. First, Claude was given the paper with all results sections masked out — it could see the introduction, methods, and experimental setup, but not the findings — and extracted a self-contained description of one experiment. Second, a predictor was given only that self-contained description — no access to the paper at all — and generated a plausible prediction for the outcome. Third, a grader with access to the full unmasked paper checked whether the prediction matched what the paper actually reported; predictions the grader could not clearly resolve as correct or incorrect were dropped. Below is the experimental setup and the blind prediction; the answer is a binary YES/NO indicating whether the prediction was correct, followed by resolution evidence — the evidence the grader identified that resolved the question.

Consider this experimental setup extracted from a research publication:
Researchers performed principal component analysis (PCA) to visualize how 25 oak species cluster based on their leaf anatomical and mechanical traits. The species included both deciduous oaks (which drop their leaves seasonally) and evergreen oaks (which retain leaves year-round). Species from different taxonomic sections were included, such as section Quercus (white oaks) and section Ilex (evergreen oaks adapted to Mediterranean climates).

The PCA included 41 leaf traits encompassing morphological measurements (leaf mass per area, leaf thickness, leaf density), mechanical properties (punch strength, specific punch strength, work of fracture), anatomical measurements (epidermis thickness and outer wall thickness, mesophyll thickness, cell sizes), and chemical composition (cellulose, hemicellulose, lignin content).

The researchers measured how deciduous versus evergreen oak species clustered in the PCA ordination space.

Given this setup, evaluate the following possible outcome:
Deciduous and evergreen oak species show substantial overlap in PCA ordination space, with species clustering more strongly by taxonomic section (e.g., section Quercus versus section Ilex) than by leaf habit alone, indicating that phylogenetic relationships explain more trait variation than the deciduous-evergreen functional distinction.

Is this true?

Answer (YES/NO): NO